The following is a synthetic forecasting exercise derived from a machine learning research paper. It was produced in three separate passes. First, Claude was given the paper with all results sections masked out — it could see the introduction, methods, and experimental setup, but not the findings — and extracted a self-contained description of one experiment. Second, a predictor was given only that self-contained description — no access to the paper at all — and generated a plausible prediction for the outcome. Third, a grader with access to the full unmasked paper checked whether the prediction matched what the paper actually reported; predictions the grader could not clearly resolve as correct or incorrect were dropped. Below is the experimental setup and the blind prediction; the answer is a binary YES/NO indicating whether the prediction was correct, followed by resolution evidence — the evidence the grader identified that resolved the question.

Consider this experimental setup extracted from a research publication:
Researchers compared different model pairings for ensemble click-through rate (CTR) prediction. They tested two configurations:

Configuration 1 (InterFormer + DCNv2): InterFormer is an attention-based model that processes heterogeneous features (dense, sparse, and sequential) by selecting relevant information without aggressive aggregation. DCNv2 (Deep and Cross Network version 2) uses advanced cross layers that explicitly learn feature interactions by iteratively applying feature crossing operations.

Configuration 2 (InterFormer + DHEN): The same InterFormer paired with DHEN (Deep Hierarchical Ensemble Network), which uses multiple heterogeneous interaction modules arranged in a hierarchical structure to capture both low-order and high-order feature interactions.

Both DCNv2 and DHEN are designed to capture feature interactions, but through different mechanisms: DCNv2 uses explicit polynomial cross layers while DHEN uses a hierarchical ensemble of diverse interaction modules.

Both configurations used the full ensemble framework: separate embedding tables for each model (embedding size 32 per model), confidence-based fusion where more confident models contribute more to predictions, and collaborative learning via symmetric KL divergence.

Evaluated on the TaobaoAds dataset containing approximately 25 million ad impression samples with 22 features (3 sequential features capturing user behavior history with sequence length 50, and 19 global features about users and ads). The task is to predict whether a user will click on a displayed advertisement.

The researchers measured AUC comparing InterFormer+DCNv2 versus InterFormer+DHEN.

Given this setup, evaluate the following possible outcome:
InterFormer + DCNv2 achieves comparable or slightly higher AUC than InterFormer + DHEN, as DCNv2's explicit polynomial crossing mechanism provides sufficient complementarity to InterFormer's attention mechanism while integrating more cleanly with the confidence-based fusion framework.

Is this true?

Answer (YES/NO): NO